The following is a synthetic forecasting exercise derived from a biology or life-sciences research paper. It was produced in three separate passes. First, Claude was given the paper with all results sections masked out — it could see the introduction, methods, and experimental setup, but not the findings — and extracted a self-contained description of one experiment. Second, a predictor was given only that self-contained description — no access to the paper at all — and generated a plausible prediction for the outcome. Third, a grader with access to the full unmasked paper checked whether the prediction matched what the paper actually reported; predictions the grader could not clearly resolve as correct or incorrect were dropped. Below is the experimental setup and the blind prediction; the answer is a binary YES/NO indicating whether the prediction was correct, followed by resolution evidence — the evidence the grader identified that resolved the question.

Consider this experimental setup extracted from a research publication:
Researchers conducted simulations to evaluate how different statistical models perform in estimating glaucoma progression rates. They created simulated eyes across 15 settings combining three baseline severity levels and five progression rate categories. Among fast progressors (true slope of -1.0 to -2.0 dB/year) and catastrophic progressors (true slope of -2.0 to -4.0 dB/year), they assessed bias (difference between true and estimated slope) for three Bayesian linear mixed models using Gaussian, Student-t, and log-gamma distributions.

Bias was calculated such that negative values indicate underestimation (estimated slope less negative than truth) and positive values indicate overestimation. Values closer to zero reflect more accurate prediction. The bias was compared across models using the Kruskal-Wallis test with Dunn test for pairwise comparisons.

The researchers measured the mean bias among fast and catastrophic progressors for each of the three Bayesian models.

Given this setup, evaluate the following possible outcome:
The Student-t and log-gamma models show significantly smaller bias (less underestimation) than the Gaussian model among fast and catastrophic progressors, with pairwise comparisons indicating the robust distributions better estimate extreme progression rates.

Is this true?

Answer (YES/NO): NO